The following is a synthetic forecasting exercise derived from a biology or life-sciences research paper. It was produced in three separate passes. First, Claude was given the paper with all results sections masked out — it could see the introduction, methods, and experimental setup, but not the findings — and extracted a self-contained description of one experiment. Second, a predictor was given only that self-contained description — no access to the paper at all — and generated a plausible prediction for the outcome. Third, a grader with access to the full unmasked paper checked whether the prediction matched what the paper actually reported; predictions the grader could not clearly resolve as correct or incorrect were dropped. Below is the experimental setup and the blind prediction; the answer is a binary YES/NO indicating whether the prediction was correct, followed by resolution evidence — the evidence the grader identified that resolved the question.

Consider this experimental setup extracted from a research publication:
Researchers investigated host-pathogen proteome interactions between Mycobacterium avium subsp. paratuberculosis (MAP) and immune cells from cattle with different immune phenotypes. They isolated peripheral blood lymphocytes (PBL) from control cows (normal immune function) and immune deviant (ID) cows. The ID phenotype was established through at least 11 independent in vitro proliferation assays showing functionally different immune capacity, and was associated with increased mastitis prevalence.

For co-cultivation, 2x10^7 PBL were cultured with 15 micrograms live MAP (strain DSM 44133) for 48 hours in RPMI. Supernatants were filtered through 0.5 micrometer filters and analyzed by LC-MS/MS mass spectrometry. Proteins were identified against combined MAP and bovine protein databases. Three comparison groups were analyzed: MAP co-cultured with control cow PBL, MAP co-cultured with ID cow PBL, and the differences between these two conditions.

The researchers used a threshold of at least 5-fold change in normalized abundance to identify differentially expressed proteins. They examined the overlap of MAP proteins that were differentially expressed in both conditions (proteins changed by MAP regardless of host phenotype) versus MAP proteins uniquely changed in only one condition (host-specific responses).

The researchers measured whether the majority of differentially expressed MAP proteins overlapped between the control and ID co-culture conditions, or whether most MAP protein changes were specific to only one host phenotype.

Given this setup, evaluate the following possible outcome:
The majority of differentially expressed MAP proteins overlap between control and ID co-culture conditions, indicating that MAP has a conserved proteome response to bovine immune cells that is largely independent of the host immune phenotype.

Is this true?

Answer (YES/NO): NO